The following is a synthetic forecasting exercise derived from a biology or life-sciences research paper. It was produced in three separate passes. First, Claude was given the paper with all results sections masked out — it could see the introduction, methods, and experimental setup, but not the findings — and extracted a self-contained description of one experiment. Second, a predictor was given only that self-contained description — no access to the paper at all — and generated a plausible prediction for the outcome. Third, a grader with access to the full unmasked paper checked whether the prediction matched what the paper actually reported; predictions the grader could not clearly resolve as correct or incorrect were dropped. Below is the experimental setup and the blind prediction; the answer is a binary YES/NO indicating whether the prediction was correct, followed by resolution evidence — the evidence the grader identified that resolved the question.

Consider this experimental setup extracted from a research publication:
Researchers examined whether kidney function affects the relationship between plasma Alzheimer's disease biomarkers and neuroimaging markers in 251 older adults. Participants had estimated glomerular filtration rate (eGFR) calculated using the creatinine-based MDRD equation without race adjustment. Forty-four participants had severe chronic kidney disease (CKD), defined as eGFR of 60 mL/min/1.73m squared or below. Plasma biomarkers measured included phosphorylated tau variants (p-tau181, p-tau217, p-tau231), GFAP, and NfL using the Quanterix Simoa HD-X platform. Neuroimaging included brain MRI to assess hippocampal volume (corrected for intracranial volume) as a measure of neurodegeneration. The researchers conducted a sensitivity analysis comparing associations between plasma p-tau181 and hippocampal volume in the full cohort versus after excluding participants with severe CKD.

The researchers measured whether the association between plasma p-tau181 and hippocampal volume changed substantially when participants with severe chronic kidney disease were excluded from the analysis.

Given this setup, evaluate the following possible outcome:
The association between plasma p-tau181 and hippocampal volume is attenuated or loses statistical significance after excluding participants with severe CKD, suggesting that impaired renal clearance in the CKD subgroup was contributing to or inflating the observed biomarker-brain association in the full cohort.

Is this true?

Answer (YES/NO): NO